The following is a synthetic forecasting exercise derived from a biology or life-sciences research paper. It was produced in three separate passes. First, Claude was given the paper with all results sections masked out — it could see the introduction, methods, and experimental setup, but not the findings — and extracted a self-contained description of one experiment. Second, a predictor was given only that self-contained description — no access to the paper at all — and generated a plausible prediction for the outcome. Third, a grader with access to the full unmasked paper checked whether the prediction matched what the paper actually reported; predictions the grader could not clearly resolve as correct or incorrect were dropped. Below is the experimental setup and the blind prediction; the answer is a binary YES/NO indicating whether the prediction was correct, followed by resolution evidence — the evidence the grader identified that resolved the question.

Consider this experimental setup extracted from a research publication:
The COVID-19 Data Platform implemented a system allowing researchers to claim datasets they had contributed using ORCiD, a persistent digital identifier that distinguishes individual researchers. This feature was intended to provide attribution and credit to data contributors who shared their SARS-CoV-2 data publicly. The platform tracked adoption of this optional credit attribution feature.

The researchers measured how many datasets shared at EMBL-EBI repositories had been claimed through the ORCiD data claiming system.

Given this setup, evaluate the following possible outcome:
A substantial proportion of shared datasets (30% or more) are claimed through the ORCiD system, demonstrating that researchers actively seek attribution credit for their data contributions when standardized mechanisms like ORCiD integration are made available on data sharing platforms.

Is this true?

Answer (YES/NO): NO